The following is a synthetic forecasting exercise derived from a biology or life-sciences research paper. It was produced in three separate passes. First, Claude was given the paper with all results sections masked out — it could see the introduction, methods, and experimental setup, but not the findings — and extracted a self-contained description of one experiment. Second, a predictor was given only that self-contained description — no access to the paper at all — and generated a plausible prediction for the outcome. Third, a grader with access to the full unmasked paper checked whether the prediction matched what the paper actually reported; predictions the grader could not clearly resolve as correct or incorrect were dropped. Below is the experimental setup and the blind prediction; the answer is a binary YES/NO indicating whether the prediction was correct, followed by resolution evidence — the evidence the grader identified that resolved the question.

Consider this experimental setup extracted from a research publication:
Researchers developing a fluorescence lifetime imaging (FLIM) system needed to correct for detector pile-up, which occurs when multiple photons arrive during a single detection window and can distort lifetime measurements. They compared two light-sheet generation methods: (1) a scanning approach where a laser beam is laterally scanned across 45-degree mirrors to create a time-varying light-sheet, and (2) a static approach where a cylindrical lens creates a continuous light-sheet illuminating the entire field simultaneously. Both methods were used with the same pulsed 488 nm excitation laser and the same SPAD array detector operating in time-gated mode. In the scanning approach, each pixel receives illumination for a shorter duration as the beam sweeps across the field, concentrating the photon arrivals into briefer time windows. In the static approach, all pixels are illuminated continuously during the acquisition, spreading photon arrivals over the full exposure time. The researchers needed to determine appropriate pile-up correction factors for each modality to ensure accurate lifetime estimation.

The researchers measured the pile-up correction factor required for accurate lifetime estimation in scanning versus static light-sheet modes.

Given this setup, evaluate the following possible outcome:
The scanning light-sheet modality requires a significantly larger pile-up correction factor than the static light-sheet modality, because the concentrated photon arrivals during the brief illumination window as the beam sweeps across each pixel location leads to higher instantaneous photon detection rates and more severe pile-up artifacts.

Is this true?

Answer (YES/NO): YES